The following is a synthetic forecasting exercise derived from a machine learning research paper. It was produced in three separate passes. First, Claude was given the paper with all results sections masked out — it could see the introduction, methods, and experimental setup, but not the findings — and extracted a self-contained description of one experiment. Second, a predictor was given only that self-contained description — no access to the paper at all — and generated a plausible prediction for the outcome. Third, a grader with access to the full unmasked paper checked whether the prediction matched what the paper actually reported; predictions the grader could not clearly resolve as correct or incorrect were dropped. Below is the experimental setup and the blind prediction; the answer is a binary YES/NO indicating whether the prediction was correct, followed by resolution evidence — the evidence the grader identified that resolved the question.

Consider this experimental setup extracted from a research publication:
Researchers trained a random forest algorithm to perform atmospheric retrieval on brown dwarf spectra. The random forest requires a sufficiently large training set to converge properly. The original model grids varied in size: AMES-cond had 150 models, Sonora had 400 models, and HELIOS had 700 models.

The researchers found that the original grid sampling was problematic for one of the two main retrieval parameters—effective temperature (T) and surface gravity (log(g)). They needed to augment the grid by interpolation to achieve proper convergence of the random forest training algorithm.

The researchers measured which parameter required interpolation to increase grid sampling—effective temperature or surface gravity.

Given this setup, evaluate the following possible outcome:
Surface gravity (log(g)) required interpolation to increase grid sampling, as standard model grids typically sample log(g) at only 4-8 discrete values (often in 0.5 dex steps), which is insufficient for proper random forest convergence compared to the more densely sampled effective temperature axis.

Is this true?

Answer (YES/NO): YES